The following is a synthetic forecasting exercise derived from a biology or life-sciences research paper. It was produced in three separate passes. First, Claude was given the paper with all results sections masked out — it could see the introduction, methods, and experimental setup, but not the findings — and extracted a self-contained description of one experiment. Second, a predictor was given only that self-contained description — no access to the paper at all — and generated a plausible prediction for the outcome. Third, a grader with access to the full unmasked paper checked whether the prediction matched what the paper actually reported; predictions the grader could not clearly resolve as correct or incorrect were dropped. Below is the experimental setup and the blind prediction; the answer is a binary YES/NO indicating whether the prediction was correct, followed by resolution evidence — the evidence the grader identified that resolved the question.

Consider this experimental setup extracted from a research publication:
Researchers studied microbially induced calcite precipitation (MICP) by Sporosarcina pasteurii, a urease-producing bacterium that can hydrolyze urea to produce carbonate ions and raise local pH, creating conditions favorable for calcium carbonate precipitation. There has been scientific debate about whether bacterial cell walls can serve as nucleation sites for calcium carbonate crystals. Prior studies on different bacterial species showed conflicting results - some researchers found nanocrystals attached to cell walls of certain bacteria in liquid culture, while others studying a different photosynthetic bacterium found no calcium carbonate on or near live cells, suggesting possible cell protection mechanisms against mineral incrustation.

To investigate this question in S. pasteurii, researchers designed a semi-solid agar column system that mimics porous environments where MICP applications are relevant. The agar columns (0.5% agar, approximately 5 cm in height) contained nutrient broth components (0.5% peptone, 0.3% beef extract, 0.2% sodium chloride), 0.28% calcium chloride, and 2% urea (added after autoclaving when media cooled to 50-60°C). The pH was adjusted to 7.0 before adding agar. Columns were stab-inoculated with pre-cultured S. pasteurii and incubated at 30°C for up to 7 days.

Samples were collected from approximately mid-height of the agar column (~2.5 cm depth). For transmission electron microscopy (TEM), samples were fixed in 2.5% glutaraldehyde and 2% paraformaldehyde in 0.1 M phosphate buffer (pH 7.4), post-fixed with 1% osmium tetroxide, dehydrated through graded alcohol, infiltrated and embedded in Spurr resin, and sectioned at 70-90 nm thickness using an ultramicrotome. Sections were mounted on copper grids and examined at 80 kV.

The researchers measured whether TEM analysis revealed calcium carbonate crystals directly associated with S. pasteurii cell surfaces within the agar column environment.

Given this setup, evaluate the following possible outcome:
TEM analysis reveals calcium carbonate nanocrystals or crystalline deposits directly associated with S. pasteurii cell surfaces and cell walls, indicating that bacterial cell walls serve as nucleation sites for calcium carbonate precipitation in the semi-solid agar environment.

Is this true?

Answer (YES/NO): YES